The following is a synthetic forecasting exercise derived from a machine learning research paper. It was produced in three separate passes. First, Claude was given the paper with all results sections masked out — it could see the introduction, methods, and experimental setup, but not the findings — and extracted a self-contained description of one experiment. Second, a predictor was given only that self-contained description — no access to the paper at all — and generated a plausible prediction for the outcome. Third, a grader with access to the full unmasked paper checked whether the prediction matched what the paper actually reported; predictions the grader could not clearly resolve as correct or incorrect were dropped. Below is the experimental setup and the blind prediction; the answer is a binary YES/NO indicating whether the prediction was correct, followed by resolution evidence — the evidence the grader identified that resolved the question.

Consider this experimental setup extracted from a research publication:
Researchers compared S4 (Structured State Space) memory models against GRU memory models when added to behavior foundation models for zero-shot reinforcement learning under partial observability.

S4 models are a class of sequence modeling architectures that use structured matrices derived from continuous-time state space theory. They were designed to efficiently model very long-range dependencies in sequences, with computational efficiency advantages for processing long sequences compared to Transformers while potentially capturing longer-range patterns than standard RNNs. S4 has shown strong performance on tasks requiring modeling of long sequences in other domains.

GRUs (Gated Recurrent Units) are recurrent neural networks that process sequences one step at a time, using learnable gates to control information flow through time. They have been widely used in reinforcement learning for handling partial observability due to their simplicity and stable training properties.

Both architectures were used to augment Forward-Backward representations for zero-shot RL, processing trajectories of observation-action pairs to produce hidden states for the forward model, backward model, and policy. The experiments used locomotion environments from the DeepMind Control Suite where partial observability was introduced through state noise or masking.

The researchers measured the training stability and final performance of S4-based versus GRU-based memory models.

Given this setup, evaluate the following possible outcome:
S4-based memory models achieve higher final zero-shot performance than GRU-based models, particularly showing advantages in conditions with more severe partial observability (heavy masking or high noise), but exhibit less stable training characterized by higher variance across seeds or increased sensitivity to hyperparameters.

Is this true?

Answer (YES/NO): NO